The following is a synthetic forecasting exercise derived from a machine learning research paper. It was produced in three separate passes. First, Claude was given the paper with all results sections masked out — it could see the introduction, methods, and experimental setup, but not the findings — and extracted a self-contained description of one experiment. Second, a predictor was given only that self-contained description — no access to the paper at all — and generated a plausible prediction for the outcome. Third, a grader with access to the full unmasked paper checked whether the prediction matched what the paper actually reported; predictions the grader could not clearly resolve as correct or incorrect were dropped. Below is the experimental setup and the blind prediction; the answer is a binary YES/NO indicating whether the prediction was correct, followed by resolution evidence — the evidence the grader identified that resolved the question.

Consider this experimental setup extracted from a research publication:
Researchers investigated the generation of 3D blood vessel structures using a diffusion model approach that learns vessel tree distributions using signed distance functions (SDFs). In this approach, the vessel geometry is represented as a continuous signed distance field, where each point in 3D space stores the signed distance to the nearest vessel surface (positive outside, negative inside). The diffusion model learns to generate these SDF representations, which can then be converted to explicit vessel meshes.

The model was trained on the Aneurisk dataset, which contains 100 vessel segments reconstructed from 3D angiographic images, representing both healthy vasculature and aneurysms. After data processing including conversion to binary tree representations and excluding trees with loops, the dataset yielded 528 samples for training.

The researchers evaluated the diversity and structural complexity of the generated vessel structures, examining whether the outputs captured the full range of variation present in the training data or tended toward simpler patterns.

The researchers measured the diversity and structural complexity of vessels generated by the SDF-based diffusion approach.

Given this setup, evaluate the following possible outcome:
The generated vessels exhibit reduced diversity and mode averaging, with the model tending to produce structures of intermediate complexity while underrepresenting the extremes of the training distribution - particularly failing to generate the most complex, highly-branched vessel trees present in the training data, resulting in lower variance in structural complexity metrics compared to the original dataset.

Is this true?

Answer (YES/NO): NO